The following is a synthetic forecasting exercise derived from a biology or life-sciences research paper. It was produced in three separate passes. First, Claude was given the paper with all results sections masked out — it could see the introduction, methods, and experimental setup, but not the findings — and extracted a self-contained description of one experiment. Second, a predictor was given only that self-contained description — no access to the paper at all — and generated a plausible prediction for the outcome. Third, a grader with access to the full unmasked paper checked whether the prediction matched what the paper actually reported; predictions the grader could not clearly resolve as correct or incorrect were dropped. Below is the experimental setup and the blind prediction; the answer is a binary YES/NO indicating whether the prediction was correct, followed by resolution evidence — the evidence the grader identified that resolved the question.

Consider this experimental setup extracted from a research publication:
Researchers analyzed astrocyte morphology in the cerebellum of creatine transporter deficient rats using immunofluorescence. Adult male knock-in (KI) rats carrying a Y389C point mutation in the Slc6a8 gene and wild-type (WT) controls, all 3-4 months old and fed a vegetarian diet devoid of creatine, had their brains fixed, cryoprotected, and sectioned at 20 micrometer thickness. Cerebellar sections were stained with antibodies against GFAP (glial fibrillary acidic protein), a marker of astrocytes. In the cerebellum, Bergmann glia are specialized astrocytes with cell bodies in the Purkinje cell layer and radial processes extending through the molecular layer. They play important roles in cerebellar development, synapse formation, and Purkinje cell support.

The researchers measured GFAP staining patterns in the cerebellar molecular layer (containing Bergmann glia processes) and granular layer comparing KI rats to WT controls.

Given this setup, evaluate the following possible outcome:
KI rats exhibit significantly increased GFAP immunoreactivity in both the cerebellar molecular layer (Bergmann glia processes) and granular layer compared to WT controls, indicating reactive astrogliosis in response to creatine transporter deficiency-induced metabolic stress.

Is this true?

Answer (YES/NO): NO